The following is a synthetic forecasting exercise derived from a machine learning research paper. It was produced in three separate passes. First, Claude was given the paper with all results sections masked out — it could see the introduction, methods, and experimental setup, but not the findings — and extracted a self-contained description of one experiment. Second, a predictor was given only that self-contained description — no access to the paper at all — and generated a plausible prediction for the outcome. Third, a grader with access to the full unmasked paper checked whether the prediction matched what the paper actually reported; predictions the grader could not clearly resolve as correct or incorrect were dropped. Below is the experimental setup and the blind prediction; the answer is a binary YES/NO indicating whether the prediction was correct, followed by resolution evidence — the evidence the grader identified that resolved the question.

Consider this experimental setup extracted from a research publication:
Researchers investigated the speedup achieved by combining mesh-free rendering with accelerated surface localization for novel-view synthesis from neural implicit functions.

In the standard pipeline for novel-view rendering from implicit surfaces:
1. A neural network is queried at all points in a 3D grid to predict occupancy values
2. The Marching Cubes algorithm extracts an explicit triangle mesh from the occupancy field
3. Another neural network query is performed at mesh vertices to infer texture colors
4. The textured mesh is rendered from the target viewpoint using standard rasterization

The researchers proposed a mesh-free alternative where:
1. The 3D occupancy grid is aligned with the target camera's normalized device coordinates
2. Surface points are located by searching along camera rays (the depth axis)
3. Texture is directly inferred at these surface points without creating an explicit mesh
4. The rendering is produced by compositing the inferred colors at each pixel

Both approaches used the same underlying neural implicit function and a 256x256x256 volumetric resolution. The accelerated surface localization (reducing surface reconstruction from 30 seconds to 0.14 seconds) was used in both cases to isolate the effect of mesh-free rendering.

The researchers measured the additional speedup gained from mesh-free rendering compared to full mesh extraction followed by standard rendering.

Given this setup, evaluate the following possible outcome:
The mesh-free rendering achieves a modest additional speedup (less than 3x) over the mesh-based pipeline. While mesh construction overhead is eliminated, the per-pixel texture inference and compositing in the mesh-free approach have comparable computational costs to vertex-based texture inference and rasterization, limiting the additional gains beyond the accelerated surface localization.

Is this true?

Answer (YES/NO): YES